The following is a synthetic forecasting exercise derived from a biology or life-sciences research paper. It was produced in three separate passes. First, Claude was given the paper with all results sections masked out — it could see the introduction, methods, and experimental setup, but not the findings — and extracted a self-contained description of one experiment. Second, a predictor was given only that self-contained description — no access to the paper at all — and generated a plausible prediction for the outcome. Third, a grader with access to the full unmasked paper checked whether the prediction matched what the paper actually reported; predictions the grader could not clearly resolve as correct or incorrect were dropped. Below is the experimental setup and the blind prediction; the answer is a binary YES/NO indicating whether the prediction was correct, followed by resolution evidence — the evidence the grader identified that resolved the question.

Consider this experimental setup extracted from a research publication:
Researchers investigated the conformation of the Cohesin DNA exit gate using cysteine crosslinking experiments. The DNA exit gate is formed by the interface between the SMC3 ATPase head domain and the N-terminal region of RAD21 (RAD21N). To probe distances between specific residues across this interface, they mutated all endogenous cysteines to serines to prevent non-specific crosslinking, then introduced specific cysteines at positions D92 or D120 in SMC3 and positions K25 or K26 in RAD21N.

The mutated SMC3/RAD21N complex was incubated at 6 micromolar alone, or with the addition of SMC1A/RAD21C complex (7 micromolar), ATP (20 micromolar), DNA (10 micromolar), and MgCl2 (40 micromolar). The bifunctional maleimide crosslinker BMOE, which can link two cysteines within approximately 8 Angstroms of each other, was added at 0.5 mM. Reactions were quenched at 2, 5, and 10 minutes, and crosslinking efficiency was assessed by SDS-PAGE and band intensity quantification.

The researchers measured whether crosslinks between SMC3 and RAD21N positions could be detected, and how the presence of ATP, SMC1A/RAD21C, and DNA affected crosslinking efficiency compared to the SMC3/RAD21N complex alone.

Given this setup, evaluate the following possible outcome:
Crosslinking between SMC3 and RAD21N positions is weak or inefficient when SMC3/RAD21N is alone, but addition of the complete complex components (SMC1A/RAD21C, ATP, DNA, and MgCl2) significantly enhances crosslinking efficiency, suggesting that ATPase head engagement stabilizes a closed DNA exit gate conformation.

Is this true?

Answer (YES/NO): NO